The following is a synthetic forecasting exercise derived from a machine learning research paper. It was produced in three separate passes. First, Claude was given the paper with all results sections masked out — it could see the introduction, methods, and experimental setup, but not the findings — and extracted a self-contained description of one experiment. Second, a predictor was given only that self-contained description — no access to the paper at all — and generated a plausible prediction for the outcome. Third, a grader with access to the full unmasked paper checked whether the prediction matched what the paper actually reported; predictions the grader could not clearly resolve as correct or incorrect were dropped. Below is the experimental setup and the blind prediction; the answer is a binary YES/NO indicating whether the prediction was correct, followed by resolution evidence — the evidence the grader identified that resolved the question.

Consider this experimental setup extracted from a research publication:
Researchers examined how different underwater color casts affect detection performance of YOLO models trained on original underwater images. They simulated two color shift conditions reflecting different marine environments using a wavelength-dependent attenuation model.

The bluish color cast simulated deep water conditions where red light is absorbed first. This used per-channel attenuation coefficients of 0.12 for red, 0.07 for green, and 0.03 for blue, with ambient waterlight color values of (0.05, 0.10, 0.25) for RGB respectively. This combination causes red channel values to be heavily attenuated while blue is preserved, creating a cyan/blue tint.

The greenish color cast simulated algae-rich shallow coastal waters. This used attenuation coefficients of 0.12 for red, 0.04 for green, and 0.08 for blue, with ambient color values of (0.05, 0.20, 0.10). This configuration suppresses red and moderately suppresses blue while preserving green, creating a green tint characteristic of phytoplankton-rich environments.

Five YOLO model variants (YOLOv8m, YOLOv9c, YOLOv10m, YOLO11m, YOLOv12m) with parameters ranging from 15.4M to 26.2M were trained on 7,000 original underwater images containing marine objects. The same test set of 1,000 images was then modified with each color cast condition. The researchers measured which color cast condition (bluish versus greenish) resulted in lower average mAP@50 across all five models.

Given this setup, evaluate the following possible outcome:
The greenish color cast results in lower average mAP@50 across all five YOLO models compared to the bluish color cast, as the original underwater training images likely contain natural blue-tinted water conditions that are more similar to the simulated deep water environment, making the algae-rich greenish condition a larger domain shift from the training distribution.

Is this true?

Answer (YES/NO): NO